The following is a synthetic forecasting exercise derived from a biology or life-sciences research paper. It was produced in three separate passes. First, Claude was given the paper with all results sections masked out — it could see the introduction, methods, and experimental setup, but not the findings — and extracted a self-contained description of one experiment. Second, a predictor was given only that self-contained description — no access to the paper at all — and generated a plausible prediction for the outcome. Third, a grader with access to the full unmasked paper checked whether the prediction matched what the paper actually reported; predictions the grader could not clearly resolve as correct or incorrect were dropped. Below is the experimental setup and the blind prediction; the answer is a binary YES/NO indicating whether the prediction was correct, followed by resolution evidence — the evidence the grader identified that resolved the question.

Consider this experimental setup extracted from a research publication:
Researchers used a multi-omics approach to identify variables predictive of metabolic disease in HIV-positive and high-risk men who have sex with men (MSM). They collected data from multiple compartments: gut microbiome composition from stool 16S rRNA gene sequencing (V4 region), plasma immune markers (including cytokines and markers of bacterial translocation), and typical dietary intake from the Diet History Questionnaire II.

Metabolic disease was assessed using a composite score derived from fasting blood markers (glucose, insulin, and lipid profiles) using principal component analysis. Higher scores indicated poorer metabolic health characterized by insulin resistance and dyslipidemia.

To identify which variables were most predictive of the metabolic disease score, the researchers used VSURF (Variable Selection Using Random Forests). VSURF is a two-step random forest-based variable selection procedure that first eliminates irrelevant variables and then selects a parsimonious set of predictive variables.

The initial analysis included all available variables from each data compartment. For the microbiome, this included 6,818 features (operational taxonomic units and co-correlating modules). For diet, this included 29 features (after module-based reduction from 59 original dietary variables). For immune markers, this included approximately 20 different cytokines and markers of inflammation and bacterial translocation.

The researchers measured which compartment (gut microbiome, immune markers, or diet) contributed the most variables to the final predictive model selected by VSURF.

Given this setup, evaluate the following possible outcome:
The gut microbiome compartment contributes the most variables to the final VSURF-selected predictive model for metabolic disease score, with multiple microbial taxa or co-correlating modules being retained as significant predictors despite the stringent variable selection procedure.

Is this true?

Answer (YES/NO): YES